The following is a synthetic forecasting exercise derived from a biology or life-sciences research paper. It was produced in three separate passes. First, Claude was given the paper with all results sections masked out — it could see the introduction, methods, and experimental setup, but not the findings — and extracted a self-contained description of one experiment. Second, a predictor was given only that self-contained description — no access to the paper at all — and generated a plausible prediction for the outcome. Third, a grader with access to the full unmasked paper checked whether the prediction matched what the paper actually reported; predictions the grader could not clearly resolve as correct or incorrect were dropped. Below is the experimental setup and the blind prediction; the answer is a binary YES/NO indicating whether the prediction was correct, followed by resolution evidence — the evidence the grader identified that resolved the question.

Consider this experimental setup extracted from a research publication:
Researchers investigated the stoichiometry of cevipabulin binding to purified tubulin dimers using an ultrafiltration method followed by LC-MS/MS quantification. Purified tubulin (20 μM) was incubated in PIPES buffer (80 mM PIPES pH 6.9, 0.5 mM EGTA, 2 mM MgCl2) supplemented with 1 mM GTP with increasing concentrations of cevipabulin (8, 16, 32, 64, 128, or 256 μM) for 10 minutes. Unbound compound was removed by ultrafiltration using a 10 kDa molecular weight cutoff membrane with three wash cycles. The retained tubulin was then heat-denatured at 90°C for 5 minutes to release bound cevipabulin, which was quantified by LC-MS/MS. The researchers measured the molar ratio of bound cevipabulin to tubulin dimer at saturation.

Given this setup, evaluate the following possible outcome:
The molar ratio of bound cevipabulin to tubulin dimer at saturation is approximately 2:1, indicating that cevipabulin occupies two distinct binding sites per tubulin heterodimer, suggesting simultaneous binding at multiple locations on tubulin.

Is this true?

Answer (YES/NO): YES